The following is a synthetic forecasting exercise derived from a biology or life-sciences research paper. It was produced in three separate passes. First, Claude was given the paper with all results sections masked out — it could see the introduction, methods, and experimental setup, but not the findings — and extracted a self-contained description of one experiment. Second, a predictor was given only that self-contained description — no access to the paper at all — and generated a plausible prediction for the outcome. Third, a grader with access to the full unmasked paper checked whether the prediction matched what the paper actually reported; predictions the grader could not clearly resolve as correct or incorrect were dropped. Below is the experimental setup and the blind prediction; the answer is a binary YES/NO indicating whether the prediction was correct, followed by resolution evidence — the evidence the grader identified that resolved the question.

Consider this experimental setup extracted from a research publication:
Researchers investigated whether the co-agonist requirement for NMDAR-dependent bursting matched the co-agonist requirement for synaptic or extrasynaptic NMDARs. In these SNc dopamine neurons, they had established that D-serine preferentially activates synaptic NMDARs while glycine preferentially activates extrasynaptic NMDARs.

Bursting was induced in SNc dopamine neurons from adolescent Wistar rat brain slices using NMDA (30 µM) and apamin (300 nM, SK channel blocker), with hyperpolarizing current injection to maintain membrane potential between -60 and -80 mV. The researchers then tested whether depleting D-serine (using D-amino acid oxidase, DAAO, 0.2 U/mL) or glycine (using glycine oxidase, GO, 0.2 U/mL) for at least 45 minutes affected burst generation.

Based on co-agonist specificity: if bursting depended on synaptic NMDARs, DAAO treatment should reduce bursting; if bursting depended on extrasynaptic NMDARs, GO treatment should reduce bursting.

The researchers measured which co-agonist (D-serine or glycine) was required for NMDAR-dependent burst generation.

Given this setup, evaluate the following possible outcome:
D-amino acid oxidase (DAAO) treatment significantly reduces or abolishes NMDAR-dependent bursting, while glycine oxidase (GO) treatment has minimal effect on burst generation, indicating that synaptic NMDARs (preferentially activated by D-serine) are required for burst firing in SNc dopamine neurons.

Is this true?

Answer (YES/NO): NO